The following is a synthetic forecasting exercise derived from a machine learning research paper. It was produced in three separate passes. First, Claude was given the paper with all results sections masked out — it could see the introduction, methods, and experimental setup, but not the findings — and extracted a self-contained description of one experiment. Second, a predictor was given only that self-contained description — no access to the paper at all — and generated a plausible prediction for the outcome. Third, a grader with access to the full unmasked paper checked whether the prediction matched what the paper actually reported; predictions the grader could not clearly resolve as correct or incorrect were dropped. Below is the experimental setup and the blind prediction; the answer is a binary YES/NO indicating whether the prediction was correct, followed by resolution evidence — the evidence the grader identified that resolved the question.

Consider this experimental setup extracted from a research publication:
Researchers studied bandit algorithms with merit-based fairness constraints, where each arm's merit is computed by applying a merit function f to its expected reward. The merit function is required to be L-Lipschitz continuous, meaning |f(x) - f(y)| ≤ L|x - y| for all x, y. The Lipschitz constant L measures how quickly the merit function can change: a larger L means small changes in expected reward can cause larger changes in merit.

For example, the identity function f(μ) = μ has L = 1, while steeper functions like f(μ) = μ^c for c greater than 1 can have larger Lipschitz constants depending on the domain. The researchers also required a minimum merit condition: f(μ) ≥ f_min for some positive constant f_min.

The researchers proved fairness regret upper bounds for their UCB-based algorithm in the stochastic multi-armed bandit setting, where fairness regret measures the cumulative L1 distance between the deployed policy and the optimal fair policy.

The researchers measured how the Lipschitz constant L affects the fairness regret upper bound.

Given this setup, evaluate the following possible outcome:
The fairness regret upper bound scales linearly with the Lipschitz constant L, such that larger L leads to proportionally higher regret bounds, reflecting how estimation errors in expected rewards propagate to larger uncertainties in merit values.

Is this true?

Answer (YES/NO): YES